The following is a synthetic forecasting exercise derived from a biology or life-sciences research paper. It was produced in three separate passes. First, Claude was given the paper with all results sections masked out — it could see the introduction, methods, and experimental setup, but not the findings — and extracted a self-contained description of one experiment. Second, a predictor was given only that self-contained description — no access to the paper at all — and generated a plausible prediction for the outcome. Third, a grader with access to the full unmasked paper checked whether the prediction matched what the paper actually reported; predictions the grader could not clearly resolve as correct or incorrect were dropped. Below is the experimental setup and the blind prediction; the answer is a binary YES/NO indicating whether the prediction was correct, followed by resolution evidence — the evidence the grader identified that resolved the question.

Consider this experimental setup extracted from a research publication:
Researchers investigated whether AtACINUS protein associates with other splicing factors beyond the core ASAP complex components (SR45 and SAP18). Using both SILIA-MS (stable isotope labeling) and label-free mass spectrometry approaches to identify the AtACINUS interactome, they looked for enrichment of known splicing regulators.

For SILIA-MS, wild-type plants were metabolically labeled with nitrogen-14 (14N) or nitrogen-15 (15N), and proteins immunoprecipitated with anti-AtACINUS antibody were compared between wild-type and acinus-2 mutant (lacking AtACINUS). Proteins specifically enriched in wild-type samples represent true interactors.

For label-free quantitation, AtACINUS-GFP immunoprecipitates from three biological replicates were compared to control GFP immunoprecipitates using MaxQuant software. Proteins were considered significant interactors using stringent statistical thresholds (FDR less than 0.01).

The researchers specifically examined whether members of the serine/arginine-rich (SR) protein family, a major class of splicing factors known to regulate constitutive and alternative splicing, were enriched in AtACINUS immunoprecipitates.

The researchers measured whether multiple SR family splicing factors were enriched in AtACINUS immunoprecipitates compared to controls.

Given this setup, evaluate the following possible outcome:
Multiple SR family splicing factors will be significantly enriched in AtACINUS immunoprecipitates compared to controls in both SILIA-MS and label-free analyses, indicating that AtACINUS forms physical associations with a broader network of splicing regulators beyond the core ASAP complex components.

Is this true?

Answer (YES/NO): NO